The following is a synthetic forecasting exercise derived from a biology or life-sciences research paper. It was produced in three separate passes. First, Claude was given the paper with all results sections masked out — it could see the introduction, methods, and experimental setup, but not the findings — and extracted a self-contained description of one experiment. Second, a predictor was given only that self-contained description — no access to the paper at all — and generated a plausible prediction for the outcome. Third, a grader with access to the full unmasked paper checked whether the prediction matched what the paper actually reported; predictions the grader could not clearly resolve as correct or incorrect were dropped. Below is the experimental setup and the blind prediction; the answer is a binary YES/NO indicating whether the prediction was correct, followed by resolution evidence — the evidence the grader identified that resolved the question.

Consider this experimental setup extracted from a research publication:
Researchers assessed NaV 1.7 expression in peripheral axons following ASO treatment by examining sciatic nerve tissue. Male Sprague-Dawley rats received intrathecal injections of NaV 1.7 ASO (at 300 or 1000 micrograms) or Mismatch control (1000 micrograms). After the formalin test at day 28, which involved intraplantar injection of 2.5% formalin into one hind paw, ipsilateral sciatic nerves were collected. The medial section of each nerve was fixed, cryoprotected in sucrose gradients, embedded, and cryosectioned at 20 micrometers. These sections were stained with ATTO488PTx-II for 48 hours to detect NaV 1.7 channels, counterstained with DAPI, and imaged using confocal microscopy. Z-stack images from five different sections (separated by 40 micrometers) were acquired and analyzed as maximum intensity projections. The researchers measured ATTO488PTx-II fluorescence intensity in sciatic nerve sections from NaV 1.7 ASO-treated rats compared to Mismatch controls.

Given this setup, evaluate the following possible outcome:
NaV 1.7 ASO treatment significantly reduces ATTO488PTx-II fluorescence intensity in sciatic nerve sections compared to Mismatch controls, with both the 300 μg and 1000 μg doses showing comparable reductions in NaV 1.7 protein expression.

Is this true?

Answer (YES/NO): NO